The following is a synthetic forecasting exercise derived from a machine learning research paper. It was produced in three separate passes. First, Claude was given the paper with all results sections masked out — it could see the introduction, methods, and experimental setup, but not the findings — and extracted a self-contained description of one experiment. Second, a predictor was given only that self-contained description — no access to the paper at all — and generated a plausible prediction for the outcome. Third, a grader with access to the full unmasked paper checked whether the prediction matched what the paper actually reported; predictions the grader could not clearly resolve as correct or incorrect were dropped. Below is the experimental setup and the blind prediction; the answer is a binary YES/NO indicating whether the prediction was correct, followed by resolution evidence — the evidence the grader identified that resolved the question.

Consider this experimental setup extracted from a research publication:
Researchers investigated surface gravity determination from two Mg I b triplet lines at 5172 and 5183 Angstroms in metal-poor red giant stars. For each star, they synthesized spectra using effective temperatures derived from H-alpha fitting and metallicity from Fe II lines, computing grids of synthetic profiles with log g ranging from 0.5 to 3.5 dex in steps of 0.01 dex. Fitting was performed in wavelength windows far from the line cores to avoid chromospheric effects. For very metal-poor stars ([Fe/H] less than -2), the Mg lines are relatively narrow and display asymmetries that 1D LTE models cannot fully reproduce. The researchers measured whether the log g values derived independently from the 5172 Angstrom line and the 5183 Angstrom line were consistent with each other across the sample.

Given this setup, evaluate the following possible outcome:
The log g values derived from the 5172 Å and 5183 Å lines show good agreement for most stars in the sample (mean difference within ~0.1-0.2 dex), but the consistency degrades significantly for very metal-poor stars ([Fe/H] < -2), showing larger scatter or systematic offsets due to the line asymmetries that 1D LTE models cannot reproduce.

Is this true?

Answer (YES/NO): NO